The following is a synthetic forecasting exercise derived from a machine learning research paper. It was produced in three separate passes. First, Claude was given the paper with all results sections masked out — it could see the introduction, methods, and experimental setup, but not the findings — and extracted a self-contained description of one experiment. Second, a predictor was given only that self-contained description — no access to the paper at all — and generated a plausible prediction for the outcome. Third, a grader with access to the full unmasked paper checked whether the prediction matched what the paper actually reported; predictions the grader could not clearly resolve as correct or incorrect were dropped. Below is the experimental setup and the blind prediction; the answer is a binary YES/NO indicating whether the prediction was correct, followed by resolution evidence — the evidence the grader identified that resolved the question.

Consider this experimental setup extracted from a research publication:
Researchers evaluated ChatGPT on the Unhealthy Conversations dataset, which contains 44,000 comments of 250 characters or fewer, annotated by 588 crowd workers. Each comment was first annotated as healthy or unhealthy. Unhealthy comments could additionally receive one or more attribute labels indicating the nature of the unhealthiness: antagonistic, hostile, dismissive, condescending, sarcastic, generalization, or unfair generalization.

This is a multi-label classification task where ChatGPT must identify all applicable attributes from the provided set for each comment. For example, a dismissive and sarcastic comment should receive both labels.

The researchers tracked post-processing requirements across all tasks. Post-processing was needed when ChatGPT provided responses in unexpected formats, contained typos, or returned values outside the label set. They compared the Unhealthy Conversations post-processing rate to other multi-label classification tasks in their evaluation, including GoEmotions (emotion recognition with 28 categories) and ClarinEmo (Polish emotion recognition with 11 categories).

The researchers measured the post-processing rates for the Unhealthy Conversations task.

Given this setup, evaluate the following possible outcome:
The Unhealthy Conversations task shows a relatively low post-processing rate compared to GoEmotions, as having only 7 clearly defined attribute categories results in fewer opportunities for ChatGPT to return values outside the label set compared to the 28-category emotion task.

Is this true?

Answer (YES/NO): NO